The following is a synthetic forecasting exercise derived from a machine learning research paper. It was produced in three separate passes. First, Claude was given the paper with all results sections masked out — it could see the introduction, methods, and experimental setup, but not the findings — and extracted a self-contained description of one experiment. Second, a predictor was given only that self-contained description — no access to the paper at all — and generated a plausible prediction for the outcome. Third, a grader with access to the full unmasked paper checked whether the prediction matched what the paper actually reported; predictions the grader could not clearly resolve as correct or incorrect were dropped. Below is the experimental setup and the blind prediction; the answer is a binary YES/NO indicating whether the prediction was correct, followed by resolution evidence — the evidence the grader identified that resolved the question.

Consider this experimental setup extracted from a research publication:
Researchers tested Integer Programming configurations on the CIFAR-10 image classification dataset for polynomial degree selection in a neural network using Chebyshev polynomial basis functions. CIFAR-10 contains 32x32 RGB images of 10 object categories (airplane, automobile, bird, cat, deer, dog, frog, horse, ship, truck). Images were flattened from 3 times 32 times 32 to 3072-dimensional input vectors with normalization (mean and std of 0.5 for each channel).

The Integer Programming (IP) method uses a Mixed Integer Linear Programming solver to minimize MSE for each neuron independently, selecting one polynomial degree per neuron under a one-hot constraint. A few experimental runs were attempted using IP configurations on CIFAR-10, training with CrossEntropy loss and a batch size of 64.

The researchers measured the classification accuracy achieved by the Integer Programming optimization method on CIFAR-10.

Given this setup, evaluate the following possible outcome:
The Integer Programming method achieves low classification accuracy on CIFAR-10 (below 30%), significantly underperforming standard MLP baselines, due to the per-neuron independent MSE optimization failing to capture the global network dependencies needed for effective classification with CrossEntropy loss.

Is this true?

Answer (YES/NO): NO